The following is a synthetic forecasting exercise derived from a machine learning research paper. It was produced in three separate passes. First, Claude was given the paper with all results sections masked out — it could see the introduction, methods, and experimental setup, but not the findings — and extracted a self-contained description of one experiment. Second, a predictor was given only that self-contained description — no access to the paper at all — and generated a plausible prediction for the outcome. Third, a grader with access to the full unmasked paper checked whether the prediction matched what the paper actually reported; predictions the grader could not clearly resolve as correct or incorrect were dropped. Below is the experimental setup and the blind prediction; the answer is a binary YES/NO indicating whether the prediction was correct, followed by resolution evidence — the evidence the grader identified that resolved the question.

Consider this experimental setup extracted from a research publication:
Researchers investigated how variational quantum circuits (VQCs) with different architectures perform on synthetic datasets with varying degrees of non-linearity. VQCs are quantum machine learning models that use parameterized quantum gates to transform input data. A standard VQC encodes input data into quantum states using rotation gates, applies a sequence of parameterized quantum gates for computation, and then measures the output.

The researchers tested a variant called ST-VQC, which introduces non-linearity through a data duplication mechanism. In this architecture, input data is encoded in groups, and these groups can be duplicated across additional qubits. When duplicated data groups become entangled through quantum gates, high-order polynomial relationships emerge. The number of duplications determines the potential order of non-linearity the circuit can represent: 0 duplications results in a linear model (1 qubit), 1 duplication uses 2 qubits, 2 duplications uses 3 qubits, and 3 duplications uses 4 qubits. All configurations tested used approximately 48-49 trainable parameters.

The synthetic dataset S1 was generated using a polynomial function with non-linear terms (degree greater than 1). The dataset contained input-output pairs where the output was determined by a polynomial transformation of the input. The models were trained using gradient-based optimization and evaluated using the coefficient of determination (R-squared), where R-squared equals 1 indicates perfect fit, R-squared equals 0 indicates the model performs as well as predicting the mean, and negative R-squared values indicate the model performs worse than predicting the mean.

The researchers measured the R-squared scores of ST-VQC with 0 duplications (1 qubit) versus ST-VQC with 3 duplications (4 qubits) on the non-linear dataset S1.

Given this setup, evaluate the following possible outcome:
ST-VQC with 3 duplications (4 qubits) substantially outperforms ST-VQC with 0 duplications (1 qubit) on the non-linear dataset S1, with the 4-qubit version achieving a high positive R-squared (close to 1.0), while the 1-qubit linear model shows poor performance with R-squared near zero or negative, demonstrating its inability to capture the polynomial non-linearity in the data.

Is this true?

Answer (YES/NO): YES